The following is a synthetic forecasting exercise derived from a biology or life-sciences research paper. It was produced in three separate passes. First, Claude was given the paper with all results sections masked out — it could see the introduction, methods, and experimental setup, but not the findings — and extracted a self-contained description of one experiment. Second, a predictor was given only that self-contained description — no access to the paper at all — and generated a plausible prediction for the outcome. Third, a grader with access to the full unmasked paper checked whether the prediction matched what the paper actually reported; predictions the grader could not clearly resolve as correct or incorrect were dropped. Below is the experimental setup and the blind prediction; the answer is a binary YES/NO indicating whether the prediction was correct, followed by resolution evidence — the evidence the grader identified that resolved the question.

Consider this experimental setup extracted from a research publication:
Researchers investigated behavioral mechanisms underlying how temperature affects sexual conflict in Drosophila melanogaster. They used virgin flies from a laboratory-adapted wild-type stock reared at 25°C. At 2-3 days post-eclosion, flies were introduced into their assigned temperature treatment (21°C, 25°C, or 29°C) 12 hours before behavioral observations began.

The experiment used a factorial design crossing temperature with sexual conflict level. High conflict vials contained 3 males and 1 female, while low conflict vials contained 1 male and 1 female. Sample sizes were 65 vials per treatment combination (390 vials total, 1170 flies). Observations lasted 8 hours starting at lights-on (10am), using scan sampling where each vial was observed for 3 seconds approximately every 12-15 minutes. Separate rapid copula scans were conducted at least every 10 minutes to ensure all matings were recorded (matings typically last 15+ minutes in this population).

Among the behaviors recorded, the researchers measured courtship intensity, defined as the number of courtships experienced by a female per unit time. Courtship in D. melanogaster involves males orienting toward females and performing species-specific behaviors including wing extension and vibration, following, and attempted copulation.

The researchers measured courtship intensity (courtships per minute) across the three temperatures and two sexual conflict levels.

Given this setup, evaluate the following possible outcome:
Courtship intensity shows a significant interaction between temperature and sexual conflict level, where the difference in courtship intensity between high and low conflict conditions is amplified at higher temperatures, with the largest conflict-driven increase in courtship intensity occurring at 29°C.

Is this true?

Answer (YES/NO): YES